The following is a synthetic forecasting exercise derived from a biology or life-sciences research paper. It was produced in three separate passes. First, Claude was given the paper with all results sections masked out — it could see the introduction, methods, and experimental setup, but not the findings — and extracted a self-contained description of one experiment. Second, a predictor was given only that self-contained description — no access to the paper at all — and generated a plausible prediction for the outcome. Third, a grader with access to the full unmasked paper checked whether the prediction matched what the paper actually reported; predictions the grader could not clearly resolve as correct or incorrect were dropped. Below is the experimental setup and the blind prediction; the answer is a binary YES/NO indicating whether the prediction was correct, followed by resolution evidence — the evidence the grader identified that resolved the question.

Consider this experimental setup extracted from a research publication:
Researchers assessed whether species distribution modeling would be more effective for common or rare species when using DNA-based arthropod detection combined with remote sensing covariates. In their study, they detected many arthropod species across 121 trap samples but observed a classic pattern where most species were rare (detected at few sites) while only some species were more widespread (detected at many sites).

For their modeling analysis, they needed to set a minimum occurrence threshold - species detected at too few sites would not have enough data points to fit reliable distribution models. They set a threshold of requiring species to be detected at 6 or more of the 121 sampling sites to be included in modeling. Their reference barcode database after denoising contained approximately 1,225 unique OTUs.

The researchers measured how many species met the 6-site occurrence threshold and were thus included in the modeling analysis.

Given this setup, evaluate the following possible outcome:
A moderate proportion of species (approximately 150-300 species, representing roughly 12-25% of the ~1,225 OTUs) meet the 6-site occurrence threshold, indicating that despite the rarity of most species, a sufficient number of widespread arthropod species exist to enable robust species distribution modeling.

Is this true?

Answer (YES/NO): YES